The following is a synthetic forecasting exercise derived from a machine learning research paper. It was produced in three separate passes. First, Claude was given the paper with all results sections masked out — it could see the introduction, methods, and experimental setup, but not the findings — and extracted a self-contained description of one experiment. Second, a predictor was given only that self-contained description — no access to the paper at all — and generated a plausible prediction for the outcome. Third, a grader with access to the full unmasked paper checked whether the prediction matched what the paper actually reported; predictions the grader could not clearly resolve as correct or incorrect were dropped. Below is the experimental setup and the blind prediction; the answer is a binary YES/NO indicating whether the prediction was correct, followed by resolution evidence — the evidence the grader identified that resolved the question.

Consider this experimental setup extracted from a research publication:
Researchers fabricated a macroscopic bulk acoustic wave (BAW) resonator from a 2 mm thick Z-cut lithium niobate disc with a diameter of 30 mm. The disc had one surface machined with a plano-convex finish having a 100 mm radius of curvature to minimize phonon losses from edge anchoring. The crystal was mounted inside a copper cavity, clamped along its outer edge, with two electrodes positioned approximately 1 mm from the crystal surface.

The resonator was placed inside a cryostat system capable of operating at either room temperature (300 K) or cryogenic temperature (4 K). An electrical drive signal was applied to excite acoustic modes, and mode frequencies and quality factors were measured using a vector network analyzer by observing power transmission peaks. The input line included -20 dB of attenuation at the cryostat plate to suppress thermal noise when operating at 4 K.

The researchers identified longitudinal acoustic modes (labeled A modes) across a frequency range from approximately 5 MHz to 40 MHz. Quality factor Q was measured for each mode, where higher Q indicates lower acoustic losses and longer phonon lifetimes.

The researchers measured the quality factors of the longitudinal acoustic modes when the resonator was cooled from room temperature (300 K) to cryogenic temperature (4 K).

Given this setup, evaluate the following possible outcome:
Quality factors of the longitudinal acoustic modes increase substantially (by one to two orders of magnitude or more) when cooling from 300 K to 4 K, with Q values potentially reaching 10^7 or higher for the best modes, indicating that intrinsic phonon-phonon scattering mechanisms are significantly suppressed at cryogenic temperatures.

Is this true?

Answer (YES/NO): NO